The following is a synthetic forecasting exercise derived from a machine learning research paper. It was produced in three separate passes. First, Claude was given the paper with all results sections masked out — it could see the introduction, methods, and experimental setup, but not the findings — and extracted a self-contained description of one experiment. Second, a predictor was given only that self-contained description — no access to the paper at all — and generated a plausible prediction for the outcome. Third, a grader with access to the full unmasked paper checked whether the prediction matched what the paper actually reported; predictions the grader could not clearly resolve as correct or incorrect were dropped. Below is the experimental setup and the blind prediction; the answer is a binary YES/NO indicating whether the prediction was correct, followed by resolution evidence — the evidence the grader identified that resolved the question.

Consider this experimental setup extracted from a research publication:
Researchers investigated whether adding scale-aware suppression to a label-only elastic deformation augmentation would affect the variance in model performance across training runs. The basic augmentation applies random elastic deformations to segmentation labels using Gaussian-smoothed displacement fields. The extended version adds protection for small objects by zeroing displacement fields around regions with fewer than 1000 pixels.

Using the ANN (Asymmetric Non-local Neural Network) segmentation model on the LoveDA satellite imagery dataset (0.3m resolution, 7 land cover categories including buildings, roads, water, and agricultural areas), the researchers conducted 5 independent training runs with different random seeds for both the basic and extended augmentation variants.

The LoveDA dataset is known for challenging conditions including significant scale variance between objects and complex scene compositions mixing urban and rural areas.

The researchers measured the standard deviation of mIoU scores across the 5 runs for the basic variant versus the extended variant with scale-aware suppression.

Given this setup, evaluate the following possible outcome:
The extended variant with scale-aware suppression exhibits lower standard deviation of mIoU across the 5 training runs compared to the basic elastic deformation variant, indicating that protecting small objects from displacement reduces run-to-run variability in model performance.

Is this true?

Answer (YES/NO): NO